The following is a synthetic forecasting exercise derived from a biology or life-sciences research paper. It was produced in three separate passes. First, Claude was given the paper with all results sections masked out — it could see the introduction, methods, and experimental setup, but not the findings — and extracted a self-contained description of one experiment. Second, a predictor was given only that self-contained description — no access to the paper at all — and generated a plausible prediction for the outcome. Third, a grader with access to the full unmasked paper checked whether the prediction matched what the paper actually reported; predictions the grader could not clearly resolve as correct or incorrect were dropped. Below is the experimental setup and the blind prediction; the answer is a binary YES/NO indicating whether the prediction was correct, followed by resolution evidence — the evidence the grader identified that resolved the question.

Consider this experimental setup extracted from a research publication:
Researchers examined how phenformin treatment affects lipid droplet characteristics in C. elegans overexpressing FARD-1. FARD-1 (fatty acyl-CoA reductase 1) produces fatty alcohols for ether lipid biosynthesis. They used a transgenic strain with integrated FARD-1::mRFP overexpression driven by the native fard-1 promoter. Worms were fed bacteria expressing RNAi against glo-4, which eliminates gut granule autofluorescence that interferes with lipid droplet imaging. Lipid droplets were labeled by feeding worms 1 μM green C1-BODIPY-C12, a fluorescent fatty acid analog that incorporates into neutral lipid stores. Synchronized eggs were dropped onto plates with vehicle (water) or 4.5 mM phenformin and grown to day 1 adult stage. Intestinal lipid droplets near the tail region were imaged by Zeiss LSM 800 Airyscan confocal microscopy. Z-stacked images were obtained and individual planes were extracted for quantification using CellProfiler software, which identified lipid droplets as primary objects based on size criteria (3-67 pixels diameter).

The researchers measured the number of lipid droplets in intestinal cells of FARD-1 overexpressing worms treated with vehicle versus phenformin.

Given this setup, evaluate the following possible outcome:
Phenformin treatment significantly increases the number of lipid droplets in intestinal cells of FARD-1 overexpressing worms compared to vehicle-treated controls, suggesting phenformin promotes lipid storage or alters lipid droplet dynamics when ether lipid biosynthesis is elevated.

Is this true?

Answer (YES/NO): NO